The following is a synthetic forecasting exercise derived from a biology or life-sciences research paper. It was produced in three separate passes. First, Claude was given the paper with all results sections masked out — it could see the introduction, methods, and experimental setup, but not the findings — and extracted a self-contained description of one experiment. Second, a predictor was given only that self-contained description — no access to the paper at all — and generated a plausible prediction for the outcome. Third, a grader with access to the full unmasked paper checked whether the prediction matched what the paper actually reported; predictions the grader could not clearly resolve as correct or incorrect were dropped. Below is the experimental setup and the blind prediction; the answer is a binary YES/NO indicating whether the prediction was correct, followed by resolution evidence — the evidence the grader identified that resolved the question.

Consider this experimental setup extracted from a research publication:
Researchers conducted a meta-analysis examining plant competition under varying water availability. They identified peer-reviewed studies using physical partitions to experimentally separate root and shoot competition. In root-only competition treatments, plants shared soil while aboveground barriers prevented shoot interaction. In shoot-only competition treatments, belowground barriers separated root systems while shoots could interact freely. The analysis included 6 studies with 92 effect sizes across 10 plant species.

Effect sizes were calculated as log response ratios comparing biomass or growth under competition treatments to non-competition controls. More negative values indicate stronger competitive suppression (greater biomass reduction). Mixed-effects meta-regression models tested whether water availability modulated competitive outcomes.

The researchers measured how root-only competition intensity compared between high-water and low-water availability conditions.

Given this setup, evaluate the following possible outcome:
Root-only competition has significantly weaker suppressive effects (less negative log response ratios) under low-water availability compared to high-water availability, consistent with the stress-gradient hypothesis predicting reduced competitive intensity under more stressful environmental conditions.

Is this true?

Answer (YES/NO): NO